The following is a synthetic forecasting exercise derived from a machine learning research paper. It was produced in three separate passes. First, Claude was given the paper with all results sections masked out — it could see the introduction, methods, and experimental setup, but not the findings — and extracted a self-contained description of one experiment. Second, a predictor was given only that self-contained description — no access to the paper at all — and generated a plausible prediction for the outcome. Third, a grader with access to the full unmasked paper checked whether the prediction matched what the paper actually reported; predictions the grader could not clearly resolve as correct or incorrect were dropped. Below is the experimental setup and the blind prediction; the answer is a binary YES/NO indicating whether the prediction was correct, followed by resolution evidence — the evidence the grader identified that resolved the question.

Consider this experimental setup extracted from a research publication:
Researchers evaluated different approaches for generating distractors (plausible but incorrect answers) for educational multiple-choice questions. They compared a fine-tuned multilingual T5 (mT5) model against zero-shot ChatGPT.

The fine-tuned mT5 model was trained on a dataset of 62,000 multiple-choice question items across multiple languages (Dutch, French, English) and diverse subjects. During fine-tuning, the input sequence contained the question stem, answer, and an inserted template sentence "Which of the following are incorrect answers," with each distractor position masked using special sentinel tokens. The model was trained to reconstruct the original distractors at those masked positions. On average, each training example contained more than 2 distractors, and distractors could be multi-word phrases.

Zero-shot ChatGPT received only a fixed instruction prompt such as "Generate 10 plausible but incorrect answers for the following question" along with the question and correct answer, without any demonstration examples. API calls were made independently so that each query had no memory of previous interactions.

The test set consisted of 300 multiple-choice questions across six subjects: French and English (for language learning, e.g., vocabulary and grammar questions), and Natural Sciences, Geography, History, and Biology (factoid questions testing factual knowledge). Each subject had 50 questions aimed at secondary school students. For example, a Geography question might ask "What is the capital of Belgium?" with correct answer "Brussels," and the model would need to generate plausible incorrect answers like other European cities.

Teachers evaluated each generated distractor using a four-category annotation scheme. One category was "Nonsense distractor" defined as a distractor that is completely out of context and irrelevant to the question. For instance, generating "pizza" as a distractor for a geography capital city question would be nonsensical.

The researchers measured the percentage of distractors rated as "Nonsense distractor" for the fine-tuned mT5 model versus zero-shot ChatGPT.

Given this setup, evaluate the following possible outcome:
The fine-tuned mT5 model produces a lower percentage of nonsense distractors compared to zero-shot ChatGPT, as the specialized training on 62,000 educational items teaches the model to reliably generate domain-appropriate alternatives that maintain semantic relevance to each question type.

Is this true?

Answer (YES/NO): NO